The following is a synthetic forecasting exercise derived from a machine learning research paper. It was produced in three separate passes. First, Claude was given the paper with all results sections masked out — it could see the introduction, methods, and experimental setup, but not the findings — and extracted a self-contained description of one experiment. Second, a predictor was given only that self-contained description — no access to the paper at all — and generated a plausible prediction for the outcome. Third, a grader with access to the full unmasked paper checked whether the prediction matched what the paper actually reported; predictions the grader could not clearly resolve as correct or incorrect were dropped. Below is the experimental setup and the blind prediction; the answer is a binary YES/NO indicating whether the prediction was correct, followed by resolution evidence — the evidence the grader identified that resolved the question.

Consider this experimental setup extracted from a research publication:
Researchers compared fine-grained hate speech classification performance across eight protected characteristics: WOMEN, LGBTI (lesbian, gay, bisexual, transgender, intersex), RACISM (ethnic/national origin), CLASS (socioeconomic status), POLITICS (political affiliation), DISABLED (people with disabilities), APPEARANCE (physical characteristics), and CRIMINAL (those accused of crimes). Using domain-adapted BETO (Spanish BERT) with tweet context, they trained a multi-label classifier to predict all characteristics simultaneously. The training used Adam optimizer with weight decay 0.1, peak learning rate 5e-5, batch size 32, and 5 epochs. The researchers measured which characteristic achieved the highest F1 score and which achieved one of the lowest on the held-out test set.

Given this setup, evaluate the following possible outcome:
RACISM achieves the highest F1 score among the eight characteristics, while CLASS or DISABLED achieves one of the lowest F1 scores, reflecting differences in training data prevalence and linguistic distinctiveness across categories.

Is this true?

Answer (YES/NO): NO